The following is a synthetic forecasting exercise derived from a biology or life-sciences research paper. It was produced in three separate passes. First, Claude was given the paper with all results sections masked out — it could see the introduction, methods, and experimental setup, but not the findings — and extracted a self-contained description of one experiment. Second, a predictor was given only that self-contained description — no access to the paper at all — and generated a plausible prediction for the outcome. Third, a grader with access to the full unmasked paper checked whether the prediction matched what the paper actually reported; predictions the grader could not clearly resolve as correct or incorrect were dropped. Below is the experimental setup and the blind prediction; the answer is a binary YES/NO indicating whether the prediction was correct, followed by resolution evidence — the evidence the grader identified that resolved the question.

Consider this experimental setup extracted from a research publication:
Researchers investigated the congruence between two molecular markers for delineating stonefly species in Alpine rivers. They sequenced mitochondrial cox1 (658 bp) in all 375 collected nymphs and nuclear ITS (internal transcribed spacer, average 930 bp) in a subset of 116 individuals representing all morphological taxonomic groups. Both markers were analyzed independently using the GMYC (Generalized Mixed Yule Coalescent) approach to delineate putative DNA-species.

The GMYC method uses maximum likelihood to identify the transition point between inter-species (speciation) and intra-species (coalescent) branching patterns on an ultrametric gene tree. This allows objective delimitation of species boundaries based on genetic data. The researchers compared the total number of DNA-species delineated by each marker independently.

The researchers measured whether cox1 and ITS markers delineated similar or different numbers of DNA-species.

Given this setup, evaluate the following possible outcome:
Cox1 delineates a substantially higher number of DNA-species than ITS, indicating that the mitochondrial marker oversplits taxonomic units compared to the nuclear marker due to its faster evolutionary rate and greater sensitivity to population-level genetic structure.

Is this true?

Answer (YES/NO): NO